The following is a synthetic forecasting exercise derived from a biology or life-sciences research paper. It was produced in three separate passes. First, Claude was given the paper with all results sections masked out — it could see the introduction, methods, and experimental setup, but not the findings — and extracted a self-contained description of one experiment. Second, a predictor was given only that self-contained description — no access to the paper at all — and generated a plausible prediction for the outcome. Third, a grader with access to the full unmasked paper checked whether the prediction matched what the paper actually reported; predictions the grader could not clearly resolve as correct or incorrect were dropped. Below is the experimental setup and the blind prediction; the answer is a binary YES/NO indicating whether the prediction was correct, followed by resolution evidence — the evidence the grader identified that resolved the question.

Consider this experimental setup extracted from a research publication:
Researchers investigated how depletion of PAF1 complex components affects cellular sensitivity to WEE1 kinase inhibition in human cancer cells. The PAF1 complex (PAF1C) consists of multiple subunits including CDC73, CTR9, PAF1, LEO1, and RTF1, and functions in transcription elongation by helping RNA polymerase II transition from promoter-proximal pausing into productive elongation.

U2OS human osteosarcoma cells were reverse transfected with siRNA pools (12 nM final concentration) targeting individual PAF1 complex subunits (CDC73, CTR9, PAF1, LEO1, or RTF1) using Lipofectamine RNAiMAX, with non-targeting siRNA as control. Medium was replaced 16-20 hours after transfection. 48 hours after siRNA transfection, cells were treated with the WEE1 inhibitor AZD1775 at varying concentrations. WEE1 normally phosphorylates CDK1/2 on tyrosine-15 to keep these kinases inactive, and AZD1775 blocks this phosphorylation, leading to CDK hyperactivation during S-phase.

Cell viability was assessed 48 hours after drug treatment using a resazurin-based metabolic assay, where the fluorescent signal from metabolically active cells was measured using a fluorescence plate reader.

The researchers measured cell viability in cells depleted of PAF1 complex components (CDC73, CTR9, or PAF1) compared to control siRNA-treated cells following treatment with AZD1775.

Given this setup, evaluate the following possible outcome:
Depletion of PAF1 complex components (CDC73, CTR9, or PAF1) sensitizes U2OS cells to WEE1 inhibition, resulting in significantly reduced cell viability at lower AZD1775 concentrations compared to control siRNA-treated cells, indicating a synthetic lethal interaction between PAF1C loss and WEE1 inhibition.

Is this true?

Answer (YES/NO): NO